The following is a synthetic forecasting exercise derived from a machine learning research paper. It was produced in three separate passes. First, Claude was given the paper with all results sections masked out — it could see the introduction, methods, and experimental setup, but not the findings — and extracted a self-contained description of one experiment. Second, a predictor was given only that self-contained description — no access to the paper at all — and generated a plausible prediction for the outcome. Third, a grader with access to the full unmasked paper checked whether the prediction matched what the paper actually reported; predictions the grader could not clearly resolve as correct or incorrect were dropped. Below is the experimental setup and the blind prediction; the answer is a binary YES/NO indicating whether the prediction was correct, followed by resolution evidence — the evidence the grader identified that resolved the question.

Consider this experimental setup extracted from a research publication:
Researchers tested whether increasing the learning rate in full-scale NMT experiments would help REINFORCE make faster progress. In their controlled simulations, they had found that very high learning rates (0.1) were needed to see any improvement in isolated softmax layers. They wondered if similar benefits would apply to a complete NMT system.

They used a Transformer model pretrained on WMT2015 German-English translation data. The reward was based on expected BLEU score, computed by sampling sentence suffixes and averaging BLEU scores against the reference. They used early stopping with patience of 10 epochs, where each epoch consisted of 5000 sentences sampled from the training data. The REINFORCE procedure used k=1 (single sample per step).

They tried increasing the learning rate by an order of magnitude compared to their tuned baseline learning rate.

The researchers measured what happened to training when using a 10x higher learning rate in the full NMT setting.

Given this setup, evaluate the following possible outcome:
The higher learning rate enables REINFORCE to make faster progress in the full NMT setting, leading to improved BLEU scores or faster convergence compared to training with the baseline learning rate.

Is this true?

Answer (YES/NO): NO